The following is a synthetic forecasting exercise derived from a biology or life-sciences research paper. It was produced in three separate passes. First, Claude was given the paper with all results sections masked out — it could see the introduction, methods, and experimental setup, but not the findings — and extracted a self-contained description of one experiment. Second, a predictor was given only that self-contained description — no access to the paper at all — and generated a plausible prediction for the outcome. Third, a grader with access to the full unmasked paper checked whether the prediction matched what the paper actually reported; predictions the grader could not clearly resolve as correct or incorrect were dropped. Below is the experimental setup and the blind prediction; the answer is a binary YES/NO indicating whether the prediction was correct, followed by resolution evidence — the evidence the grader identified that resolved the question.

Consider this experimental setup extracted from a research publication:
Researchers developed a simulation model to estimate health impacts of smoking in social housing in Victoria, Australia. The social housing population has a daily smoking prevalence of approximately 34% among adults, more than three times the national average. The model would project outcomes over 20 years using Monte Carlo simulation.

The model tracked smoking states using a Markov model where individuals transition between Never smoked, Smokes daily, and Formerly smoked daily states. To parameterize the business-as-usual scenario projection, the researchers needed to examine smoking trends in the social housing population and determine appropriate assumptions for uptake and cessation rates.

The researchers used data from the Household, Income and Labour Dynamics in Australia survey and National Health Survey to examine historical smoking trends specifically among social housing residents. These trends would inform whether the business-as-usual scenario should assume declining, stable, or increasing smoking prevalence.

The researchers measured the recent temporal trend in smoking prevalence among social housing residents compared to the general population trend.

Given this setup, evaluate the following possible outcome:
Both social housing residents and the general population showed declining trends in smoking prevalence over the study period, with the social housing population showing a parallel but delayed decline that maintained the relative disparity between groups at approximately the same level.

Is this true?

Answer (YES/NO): NO